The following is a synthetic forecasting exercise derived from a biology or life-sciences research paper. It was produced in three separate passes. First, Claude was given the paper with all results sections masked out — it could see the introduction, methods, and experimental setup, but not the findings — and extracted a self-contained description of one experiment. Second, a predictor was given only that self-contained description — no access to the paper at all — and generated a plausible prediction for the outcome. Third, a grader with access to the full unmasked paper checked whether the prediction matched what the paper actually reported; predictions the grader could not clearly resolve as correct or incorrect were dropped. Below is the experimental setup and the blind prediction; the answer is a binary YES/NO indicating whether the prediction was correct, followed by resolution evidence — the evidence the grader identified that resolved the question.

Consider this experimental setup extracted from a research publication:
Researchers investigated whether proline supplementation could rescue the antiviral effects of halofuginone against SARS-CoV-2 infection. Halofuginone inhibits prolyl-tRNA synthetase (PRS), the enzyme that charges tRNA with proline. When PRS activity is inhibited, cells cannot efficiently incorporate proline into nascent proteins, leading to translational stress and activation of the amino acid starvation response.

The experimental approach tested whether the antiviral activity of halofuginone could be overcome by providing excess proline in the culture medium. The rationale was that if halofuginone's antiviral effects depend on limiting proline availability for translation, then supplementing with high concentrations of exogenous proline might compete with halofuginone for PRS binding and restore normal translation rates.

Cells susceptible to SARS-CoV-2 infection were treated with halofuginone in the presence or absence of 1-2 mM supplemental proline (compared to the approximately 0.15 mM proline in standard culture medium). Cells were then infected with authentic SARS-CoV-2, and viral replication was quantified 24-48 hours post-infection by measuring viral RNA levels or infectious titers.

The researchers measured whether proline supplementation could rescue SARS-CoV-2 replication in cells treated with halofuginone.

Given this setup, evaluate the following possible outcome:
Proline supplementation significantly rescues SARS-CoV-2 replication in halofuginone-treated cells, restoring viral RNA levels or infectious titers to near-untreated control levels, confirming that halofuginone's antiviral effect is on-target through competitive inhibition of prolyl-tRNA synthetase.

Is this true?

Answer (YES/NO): YES